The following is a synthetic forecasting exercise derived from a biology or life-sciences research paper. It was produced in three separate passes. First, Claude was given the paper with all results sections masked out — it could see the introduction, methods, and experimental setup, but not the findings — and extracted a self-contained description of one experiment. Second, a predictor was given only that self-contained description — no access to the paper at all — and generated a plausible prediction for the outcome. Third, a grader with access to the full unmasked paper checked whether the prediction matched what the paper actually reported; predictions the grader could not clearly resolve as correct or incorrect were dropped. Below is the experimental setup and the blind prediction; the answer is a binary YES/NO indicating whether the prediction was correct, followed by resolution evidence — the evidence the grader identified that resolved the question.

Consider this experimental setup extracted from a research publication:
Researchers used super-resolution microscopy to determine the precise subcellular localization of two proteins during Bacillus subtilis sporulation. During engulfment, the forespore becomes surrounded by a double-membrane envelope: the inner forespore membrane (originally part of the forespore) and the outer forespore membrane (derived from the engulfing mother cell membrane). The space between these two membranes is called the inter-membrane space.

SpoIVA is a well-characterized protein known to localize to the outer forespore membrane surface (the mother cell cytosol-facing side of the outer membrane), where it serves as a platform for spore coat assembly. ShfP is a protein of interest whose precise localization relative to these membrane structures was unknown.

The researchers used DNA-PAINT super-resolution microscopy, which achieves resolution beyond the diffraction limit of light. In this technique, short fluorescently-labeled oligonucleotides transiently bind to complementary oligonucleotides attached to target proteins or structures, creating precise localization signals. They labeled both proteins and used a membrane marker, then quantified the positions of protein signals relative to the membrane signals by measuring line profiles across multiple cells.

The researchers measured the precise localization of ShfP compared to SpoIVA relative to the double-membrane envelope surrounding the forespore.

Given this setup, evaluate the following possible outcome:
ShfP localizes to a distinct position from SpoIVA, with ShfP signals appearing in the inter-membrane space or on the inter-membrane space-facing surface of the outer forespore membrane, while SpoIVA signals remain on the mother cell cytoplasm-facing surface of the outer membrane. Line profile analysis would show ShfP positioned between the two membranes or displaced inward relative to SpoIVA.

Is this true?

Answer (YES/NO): YES